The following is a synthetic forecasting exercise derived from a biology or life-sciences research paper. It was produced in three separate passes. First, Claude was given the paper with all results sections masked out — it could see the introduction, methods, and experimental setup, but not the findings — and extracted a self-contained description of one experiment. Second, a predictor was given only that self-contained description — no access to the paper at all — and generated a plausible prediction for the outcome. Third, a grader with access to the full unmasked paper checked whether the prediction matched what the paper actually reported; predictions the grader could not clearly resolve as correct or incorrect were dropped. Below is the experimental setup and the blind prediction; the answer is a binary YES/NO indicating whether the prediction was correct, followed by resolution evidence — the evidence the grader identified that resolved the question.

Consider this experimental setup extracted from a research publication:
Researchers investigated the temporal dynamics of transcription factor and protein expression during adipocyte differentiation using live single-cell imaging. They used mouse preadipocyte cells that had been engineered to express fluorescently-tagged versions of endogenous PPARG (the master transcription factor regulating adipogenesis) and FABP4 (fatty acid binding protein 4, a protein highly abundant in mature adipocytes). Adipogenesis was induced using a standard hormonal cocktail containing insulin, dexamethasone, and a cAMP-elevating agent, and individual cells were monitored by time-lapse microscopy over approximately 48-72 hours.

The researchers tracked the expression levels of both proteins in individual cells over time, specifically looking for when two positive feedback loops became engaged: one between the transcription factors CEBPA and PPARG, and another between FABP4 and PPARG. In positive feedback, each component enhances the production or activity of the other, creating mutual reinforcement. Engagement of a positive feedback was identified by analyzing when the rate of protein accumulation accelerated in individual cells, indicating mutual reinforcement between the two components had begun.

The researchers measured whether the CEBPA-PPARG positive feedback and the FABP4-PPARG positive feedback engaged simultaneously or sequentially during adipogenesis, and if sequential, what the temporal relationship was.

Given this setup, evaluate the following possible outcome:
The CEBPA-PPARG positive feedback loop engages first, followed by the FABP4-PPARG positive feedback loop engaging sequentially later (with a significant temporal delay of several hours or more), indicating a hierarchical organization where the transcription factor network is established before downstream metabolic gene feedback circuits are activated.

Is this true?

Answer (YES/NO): YES